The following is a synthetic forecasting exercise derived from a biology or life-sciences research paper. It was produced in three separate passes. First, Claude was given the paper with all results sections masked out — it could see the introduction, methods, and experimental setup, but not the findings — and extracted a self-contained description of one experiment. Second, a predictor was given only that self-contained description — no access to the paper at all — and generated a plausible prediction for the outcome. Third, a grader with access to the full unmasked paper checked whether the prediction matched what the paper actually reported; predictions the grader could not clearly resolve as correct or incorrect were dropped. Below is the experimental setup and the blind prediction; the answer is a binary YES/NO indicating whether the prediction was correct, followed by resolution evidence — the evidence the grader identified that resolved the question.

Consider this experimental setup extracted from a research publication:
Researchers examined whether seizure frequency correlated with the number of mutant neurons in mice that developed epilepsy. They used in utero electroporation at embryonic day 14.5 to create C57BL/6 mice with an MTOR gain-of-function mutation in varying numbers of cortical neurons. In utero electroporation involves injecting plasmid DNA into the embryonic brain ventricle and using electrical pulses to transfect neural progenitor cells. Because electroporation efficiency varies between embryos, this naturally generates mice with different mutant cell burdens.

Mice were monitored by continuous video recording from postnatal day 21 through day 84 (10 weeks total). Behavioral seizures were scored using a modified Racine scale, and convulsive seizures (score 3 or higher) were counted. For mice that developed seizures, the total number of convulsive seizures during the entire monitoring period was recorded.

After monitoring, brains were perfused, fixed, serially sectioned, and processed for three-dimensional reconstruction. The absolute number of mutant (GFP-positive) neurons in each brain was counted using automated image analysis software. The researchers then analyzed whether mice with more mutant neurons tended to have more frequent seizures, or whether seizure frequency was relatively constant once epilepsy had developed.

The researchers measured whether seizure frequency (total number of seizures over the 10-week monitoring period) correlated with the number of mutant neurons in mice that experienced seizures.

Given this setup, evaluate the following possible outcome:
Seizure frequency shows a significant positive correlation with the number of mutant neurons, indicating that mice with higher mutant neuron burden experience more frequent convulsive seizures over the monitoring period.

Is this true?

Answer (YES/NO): NO